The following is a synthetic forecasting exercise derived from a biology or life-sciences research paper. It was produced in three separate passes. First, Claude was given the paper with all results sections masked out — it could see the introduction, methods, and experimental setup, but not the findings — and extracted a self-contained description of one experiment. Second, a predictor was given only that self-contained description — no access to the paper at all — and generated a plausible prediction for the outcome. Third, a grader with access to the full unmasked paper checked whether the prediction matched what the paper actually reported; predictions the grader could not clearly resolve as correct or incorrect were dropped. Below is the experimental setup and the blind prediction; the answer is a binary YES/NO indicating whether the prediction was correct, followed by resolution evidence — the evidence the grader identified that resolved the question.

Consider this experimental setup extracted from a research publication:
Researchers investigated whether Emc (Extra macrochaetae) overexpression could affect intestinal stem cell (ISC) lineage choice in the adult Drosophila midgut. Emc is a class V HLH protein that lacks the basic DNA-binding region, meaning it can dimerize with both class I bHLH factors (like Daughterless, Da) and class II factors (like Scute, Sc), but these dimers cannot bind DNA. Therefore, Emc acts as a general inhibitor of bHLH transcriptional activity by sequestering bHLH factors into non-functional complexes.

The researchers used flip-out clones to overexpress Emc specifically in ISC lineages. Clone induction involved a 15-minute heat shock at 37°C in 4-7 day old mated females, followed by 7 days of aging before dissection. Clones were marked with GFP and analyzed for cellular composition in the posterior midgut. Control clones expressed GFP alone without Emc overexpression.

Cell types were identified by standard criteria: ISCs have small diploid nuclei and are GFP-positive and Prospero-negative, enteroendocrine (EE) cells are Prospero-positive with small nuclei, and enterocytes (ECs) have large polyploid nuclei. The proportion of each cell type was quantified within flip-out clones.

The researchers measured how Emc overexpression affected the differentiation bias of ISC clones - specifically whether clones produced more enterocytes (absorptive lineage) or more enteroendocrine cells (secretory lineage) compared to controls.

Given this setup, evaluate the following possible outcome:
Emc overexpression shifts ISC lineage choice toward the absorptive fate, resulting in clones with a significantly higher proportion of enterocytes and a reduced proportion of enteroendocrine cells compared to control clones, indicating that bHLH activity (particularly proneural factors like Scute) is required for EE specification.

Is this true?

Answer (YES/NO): YES